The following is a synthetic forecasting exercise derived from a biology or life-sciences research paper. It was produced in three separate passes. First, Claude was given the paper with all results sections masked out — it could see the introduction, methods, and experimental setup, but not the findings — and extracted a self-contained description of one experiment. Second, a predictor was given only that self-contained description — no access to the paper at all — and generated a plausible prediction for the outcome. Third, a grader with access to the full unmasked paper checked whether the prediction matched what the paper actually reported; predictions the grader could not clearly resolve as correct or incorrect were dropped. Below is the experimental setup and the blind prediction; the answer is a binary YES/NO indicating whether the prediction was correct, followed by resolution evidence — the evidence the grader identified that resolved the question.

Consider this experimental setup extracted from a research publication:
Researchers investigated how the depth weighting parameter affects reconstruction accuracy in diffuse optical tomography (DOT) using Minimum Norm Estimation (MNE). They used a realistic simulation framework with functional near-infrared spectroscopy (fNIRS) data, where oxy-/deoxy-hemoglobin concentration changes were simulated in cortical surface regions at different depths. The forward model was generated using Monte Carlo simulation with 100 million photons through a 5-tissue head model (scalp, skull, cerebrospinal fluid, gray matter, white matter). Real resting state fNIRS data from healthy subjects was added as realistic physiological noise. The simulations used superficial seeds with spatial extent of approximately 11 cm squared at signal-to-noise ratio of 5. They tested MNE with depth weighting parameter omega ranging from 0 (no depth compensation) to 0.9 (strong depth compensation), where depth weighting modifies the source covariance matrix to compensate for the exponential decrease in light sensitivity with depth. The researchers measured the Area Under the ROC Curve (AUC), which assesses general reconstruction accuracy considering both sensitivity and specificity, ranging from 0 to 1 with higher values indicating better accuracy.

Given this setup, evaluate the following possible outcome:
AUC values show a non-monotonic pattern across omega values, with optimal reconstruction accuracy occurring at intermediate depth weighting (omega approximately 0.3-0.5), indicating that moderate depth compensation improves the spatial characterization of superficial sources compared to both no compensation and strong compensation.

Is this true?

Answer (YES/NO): YES